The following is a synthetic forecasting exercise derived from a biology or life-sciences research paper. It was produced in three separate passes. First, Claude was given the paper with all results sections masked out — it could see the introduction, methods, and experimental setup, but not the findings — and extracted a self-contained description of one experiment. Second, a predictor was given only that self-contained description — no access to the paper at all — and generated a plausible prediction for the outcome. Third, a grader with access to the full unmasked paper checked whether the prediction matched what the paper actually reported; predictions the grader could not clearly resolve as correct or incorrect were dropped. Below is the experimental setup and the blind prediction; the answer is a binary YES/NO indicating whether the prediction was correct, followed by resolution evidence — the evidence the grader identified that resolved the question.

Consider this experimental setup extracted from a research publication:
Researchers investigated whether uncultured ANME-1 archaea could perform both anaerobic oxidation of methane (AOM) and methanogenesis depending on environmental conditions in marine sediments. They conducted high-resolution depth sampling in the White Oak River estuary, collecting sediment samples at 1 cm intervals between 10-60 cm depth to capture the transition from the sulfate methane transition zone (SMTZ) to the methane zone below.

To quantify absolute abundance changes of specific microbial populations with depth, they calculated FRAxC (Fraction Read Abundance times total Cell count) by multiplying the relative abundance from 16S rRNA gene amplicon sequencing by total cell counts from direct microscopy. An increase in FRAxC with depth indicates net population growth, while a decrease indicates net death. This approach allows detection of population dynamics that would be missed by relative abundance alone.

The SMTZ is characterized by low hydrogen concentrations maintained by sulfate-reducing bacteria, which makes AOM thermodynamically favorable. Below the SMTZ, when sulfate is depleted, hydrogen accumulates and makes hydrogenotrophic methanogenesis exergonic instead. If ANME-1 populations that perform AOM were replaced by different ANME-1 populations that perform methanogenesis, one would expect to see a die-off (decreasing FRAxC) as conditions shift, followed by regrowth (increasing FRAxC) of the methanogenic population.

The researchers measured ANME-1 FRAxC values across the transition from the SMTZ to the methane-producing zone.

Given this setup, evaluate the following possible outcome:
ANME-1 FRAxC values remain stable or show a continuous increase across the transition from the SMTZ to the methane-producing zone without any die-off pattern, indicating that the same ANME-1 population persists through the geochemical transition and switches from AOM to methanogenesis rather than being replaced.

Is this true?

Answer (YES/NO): YES